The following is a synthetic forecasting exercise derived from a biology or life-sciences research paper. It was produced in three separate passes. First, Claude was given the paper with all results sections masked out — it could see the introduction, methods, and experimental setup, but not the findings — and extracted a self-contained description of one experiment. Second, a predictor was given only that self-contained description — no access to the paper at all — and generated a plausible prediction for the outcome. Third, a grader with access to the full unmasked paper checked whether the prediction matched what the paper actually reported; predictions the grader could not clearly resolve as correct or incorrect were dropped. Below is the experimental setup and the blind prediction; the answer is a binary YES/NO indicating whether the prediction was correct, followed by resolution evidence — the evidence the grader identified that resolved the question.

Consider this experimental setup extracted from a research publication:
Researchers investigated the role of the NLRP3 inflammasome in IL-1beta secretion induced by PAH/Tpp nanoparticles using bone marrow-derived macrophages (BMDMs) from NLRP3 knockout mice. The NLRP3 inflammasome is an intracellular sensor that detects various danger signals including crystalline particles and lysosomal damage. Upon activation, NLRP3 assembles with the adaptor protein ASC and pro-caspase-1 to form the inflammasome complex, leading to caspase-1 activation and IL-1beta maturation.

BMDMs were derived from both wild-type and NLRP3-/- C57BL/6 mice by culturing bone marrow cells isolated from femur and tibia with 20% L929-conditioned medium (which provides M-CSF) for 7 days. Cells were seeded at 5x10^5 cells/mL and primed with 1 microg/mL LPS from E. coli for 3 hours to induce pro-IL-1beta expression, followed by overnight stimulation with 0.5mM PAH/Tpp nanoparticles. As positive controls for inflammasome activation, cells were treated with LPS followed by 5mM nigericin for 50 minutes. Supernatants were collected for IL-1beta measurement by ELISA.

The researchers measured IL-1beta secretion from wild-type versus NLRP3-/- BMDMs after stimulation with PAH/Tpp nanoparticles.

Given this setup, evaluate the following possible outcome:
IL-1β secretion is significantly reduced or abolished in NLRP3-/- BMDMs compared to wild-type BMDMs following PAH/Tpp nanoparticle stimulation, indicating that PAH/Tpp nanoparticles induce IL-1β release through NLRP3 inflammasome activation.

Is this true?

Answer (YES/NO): YES